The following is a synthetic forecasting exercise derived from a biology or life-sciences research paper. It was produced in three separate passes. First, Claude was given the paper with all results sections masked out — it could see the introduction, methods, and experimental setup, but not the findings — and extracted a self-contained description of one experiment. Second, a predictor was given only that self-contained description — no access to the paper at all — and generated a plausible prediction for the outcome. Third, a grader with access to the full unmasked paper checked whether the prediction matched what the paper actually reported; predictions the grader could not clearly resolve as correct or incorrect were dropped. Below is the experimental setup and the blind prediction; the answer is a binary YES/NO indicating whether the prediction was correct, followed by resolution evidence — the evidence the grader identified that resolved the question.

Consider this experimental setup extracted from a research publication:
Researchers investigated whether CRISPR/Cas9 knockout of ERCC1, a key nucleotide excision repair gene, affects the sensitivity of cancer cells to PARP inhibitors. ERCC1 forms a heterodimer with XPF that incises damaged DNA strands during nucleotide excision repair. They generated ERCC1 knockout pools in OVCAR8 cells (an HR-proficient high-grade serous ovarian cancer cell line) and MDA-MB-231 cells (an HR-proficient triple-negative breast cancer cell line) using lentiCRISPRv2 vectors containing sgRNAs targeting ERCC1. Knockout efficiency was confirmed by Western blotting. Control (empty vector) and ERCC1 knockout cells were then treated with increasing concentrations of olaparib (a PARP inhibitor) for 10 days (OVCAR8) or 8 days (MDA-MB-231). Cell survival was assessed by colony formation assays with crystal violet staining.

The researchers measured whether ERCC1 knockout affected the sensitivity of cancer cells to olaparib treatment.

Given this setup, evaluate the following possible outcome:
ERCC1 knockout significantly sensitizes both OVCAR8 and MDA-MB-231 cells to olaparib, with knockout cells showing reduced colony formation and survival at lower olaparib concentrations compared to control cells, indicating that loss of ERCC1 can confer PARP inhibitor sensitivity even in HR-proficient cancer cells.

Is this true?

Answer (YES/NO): YES